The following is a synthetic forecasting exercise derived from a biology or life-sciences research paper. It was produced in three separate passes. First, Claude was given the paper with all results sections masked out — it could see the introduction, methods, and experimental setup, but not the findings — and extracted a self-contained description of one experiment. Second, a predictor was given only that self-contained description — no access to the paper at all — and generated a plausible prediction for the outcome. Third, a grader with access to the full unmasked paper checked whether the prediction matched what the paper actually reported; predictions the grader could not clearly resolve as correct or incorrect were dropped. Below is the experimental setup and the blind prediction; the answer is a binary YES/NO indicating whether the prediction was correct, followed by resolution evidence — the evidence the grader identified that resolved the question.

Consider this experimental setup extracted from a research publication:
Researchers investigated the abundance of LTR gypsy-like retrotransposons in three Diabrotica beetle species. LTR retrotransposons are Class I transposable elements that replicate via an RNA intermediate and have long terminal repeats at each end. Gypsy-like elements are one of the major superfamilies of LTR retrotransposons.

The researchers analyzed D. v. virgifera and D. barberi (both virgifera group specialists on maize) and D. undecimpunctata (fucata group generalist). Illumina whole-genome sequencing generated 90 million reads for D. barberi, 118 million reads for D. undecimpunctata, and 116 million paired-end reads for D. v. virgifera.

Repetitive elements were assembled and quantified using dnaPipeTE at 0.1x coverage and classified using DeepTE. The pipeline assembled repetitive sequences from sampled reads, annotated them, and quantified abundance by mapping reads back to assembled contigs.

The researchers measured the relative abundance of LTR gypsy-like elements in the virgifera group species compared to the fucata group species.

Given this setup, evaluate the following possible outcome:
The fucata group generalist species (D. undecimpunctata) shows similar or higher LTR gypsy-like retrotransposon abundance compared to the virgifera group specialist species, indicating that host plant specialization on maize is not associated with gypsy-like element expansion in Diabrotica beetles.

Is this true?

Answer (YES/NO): NO